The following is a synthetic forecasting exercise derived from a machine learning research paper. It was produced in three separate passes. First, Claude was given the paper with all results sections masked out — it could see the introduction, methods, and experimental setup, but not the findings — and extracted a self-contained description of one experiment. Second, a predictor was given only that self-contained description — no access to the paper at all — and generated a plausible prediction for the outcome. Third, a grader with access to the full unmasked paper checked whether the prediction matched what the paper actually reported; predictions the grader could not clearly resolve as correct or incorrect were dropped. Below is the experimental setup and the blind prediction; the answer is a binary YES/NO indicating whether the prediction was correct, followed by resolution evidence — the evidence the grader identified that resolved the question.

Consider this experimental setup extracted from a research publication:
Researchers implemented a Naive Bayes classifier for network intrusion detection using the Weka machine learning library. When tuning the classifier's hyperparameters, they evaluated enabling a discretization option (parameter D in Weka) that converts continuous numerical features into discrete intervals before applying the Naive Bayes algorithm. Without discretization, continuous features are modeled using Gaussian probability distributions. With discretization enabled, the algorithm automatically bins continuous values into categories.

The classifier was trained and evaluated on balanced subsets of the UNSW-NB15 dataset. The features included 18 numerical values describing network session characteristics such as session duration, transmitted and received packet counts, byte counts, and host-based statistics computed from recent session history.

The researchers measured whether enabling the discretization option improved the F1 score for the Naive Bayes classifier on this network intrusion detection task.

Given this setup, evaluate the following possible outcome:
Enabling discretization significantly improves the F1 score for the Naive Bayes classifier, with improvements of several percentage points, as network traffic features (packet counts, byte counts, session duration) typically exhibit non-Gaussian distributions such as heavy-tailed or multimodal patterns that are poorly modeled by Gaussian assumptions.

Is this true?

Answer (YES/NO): YES